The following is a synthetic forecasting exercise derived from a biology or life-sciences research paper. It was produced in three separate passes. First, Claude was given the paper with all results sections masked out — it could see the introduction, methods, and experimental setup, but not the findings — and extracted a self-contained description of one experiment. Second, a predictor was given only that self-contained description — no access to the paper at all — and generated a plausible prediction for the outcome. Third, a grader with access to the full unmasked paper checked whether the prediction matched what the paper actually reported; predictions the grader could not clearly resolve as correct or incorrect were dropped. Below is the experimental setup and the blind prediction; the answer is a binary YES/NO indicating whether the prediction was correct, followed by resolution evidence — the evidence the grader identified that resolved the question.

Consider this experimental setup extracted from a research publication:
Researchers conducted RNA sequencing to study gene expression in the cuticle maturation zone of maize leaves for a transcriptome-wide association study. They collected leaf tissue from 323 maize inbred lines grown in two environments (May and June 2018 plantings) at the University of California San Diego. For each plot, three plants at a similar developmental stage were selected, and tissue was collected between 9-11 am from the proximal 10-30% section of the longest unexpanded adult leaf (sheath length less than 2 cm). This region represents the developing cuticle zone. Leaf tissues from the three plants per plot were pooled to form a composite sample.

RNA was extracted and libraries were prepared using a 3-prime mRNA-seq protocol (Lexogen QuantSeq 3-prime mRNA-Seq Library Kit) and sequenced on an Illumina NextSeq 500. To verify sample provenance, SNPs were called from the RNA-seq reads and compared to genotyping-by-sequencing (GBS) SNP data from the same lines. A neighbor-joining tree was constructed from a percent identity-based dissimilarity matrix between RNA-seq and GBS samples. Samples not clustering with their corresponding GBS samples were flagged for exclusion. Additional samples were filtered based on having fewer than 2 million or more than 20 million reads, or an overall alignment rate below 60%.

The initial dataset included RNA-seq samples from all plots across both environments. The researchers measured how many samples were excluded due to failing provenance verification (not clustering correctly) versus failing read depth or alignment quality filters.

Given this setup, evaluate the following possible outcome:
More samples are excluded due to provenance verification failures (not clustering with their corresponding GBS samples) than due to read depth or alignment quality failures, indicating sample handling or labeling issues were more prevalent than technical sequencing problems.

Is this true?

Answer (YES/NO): NO